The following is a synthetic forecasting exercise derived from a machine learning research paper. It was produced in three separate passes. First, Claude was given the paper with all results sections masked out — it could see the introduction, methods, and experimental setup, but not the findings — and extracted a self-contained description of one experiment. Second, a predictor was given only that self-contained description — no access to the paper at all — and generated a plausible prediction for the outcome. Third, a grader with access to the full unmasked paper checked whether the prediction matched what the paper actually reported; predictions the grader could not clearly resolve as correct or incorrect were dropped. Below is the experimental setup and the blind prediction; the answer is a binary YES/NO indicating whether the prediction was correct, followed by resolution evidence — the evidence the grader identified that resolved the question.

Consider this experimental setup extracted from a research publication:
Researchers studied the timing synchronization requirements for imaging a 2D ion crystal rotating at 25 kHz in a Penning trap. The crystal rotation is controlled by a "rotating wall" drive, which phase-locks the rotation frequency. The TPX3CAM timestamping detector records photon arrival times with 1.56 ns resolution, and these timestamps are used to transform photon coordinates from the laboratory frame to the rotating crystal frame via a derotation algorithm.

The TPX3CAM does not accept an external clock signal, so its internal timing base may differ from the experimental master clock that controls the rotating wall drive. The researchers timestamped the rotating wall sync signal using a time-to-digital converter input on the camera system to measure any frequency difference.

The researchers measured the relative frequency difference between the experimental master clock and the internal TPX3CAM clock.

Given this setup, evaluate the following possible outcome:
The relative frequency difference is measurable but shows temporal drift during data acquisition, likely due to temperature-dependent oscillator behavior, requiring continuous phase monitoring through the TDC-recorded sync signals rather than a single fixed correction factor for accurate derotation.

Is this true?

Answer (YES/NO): NO